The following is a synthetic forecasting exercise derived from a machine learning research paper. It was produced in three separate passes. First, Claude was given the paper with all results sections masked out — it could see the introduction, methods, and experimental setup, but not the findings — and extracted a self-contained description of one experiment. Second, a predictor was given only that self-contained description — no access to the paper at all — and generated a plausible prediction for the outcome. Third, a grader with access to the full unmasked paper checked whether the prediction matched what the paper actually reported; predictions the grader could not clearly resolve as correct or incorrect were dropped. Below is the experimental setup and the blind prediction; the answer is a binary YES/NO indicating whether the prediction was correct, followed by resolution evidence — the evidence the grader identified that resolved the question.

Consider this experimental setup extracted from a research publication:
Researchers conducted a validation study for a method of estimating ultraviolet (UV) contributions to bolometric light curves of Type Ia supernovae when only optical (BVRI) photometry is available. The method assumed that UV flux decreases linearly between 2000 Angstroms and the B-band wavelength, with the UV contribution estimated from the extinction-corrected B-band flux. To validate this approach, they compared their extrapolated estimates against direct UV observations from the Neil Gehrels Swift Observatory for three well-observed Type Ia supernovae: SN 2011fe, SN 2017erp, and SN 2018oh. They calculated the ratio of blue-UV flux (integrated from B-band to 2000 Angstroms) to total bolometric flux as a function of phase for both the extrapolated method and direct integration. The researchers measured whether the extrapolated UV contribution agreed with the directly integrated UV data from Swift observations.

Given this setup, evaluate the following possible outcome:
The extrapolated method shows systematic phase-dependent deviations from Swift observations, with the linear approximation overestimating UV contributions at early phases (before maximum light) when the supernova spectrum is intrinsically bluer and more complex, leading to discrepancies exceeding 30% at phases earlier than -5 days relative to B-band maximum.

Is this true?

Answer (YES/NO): NO